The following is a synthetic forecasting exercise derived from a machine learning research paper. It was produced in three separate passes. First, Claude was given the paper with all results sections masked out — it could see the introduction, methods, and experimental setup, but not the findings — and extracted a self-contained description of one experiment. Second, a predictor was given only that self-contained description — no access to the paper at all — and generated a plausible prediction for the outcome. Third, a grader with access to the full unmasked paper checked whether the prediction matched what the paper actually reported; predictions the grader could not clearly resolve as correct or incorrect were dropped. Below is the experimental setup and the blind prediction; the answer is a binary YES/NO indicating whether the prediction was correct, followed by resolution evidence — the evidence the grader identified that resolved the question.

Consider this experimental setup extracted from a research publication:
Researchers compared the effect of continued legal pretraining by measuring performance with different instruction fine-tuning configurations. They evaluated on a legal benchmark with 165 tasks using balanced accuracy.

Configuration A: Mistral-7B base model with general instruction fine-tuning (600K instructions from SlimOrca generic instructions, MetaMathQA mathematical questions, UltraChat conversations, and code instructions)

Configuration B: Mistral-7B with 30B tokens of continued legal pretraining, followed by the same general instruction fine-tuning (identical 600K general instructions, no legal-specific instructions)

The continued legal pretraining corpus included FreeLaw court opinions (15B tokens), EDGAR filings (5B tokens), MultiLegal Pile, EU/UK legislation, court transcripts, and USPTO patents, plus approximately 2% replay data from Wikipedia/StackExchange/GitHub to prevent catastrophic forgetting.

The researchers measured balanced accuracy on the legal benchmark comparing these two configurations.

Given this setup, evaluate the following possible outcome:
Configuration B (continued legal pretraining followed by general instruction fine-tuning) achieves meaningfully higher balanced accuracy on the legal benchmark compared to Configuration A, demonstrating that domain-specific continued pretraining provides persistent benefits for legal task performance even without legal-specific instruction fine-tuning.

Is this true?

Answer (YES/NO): YES